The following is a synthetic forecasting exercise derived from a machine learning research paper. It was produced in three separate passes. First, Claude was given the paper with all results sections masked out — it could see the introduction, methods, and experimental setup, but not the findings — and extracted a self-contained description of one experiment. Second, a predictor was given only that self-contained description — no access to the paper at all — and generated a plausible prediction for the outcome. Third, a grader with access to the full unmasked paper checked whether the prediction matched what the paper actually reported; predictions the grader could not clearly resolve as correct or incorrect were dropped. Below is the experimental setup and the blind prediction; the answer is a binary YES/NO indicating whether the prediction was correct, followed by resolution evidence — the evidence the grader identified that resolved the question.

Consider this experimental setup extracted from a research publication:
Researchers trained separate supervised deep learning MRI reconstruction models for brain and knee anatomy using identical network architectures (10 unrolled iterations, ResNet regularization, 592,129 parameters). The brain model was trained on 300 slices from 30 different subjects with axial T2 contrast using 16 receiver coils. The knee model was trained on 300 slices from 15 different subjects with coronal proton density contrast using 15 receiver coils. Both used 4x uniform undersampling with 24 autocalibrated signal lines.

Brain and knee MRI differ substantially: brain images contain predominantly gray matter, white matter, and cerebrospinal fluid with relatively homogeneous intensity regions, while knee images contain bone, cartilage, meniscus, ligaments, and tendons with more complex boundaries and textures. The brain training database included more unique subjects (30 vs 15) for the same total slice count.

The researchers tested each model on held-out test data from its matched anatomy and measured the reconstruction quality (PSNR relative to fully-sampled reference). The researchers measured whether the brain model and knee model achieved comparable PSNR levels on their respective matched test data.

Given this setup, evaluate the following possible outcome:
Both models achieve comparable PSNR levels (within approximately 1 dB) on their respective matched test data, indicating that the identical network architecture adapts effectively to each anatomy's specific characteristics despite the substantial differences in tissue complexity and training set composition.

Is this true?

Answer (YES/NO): NO